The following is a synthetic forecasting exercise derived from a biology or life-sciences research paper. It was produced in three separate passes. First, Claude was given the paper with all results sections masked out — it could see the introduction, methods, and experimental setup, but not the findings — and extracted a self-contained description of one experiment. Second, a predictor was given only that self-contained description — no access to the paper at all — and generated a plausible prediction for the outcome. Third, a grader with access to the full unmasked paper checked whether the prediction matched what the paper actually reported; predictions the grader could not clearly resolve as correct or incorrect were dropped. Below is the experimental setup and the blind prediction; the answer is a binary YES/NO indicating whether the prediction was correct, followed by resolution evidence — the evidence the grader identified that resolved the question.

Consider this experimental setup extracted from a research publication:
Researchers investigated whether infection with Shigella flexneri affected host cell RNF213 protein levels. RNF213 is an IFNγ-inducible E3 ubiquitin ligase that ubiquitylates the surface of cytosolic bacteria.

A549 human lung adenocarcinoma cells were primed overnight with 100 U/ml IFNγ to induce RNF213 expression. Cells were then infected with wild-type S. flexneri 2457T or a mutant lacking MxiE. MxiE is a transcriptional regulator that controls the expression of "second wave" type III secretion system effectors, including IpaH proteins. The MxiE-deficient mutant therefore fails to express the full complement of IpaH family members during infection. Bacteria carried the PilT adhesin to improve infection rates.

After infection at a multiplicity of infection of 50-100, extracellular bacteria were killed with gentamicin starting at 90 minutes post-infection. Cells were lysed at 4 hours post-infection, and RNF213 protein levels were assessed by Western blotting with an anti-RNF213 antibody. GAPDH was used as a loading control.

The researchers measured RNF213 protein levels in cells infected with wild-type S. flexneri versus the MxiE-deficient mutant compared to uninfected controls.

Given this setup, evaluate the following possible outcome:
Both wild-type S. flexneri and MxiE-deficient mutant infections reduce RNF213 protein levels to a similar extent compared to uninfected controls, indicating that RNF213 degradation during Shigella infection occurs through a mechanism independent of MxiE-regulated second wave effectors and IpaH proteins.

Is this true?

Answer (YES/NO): NO